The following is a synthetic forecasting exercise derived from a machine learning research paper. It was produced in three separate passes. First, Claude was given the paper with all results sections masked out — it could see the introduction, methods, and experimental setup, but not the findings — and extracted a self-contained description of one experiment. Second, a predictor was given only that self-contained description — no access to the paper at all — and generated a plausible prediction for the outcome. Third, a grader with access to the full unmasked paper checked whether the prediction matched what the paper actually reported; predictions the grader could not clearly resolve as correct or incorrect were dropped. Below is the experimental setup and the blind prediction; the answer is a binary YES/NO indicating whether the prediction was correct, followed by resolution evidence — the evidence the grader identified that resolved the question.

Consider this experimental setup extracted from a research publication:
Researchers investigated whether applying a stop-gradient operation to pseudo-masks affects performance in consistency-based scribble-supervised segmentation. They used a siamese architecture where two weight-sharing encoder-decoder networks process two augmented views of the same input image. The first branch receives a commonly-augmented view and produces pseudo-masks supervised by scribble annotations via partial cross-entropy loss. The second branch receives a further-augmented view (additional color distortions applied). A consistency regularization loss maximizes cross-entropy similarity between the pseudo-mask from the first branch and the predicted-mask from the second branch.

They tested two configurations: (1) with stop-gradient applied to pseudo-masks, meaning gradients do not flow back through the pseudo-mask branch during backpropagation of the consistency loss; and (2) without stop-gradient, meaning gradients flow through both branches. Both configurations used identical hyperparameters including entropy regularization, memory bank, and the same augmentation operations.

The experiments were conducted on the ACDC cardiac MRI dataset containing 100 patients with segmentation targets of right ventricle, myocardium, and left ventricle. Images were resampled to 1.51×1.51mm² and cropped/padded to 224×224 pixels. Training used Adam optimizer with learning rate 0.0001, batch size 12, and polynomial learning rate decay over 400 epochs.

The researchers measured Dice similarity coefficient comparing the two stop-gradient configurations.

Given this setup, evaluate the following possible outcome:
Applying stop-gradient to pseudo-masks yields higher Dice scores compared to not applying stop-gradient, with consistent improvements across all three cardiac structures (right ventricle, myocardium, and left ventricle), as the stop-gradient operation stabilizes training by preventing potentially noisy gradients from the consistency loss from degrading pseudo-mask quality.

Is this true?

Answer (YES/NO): NO